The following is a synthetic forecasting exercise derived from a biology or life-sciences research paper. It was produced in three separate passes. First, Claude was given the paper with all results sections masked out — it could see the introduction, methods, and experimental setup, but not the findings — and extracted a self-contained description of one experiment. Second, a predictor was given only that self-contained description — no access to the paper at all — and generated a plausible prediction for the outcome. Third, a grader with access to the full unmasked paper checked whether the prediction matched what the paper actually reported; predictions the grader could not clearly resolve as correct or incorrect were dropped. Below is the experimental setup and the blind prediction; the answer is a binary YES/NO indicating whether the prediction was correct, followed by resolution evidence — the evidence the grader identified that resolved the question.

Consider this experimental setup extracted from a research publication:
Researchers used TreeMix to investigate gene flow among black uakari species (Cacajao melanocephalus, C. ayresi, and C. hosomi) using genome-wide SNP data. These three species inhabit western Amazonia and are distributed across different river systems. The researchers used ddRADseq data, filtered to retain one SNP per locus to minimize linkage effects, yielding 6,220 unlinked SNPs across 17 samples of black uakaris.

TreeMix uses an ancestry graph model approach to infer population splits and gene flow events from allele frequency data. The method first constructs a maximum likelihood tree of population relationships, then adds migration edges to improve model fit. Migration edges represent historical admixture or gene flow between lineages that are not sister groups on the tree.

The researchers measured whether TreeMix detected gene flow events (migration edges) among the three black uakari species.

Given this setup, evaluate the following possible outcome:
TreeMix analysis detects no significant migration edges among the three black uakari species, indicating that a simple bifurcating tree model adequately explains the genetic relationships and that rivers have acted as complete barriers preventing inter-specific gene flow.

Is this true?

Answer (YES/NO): NO